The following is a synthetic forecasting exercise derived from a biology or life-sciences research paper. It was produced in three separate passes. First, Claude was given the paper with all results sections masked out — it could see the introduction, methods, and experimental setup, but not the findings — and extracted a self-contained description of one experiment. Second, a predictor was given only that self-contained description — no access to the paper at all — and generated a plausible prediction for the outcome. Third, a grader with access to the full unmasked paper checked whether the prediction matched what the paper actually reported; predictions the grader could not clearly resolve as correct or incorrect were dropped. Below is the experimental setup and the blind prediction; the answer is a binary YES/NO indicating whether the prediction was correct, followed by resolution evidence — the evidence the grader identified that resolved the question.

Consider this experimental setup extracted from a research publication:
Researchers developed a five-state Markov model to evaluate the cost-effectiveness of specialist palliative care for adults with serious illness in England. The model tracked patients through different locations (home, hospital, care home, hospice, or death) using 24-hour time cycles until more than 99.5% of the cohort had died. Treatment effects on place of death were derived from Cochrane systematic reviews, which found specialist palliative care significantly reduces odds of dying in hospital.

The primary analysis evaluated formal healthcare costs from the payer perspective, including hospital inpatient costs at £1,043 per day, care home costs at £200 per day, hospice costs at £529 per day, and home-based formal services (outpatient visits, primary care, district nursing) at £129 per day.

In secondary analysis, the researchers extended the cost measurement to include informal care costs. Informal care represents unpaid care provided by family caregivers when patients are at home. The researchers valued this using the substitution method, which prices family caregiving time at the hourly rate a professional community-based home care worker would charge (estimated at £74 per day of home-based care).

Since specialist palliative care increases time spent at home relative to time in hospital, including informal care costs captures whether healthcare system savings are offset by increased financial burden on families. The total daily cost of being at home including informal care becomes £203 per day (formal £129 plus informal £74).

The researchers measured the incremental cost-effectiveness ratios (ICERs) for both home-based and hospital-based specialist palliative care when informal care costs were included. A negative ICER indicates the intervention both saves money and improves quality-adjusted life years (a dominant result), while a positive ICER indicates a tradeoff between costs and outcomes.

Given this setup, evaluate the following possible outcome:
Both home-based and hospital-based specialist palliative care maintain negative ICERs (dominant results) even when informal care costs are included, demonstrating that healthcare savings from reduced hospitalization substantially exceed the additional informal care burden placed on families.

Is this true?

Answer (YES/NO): YES